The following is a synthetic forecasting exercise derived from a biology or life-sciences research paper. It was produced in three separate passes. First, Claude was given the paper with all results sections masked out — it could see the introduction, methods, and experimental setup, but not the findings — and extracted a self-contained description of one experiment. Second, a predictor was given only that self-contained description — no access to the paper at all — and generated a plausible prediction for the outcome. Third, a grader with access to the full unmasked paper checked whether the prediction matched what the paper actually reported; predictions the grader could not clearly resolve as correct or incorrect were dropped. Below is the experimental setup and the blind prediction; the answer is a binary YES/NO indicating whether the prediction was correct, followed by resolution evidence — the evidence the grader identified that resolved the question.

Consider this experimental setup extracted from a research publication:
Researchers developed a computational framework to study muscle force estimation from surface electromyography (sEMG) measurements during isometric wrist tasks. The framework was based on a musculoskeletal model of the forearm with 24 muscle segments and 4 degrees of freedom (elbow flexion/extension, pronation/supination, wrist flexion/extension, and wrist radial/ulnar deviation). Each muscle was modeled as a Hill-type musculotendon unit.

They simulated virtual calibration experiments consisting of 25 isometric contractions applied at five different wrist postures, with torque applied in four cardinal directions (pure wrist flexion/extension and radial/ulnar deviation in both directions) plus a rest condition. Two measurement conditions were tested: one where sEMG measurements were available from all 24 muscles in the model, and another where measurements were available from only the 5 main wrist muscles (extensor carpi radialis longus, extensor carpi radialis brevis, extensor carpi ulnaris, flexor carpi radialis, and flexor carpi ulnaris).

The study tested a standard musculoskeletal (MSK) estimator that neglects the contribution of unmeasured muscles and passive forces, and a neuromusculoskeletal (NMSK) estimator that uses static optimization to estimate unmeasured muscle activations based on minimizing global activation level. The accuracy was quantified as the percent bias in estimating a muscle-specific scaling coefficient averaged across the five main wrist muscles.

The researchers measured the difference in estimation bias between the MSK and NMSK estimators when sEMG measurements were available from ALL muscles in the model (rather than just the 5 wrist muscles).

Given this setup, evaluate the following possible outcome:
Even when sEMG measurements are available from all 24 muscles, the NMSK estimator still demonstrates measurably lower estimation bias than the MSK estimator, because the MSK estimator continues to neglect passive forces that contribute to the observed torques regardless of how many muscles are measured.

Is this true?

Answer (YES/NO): NO